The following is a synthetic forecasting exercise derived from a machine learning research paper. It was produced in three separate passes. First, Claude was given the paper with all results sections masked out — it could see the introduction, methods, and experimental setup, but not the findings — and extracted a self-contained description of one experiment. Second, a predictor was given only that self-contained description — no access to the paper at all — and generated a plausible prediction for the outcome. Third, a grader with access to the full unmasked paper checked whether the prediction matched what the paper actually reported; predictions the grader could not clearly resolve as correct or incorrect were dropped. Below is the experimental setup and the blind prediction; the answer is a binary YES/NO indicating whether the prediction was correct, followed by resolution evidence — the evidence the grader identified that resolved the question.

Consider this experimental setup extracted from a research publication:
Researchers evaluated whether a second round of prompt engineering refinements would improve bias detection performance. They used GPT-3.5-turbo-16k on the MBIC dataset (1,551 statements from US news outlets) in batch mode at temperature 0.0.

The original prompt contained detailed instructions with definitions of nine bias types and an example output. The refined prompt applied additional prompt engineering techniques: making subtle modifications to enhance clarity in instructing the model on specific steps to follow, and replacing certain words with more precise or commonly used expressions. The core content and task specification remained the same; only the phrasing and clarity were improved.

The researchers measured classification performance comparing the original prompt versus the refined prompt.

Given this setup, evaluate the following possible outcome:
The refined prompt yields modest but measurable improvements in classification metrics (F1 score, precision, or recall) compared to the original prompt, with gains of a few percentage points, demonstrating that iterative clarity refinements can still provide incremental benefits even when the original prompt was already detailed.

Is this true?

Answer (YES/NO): NO